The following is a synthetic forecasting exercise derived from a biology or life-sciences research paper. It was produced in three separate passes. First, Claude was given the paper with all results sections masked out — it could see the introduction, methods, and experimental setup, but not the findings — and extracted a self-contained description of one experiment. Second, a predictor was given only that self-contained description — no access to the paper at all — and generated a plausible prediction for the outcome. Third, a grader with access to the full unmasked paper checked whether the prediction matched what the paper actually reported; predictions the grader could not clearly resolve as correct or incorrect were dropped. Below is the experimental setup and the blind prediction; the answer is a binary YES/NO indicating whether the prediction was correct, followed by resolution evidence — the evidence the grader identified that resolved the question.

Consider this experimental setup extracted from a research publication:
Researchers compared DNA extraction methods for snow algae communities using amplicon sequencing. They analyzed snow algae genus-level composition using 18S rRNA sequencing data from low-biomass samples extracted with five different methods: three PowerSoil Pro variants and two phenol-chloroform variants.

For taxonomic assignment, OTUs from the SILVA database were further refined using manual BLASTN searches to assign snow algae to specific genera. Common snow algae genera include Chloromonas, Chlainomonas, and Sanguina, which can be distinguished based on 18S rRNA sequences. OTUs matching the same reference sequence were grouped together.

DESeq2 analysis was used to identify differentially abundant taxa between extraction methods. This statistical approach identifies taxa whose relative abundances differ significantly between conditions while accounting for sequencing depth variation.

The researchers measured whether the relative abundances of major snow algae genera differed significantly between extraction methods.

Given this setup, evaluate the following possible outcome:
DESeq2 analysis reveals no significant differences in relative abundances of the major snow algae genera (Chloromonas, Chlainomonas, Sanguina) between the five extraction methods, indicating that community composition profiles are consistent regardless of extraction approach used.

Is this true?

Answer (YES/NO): NO